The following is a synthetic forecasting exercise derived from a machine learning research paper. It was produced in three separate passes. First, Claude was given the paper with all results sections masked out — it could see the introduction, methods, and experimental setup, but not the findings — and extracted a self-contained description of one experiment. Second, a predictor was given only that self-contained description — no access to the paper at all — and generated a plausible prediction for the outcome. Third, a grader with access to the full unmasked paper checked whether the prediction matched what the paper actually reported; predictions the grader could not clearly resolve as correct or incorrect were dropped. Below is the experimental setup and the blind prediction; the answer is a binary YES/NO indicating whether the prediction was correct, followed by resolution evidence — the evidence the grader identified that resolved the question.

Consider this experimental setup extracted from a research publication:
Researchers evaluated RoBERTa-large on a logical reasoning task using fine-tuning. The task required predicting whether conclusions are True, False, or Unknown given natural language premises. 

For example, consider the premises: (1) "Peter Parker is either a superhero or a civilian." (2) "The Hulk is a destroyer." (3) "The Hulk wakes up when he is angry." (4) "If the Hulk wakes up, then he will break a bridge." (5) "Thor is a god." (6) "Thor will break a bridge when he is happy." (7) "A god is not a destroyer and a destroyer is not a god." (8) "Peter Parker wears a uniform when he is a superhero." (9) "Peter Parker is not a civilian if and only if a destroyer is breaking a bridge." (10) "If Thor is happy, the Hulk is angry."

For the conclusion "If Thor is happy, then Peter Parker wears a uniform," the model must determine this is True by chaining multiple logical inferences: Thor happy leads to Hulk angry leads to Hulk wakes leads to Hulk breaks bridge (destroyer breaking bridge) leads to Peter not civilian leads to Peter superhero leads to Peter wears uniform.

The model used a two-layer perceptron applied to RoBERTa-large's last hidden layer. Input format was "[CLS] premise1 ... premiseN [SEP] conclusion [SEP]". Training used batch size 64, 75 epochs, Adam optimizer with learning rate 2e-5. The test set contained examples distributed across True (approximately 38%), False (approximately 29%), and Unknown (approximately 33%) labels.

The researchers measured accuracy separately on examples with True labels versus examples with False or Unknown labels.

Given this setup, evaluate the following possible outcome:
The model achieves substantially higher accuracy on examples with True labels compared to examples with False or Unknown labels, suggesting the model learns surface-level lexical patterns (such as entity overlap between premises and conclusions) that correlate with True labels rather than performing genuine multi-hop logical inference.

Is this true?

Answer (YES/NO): YES